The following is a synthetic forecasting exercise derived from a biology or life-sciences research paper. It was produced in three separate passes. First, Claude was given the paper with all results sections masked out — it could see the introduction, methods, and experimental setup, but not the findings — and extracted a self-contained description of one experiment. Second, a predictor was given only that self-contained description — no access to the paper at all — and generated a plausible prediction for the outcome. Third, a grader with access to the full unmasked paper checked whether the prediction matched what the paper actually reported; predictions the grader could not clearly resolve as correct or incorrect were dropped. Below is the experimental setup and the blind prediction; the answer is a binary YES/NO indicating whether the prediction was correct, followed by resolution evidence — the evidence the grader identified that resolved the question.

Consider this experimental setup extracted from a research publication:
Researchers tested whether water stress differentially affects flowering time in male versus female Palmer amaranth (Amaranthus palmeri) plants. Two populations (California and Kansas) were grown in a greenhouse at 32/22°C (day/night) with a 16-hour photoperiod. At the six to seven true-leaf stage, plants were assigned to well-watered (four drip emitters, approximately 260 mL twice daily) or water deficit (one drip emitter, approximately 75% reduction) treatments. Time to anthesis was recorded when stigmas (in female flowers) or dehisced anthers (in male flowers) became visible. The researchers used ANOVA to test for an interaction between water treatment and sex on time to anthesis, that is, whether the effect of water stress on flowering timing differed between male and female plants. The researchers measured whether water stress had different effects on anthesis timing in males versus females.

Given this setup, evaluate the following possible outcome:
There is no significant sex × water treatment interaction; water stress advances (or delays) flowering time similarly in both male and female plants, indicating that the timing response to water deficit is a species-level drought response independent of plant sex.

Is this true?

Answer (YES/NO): NO